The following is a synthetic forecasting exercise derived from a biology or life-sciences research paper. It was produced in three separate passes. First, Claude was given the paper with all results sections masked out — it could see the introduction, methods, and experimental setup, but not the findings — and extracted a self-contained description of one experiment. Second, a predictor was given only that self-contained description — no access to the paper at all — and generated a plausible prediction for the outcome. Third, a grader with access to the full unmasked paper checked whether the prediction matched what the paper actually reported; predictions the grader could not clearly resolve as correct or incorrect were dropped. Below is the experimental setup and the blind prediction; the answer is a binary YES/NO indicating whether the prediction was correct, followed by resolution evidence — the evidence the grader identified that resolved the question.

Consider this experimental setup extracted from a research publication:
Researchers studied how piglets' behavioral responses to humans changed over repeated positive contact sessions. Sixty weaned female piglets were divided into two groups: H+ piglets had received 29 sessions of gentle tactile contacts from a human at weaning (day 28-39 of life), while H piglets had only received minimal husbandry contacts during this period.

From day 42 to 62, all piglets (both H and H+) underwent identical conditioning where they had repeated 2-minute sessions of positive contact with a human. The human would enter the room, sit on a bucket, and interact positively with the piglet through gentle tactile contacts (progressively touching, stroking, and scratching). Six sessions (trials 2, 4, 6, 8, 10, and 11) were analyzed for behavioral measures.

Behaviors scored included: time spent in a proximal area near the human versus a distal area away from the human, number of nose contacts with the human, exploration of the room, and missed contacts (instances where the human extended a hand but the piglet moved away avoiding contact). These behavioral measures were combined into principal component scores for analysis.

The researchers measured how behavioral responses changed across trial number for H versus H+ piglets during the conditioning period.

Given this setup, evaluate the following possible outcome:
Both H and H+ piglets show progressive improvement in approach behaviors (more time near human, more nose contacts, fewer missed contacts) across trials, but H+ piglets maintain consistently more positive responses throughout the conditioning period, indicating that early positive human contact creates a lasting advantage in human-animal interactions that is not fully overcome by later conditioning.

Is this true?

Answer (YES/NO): NO